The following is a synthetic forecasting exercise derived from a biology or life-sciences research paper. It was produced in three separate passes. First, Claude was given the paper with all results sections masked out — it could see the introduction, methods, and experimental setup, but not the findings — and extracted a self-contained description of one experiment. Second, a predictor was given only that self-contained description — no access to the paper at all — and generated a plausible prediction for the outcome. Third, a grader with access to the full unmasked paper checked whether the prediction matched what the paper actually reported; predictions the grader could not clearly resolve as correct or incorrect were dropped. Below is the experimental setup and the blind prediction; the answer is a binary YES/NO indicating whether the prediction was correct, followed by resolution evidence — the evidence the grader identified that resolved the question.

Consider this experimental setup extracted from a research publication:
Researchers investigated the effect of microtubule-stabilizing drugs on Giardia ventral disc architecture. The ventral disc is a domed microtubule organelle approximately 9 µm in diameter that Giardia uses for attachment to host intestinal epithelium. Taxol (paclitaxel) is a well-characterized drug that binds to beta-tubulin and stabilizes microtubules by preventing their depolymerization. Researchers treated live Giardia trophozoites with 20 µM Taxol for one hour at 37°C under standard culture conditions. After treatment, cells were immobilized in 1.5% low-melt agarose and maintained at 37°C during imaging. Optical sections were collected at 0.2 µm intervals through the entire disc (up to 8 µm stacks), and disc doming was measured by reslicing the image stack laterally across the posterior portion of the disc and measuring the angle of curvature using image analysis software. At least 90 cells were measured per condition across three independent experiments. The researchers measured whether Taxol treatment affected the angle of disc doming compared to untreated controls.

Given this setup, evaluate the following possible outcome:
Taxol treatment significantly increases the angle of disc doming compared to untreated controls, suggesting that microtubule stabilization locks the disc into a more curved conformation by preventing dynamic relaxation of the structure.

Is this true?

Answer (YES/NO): NO